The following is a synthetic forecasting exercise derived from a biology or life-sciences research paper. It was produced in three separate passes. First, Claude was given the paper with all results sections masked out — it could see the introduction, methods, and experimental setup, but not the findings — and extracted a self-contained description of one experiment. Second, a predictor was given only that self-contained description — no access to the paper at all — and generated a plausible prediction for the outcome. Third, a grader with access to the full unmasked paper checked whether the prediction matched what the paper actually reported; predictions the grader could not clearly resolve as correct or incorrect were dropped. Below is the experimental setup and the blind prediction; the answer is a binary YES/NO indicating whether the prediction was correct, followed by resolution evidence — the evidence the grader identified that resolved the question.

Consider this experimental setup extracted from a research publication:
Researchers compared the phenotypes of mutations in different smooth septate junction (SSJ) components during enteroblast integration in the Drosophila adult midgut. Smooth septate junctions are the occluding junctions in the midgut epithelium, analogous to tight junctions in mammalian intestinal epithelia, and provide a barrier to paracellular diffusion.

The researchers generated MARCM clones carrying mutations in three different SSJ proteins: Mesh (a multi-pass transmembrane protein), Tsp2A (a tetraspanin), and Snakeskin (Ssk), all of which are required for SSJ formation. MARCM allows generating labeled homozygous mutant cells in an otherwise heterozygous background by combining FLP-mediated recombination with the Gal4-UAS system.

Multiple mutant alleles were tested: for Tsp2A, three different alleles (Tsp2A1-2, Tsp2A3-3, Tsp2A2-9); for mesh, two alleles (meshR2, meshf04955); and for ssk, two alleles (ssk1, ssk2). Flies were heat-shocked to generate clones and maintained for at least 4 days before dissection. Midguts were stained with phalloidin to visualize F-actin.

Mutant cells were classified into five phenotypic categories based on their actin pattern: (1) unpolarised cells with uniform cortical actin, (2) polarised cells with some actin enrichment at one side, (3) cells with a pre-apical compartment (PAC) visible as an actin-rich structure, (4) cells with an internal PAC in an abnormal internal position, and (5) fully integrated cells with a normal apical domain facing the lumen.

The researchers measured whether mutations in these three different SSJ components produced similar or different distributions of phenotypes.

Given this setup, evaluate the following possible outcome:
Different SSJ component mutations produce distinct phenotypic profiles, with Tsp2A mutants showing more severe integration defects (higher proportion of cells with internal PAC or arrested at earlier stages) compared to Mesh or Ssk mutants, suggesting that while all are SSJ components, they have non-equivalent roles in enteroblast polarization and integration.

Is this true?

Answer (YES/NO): NO